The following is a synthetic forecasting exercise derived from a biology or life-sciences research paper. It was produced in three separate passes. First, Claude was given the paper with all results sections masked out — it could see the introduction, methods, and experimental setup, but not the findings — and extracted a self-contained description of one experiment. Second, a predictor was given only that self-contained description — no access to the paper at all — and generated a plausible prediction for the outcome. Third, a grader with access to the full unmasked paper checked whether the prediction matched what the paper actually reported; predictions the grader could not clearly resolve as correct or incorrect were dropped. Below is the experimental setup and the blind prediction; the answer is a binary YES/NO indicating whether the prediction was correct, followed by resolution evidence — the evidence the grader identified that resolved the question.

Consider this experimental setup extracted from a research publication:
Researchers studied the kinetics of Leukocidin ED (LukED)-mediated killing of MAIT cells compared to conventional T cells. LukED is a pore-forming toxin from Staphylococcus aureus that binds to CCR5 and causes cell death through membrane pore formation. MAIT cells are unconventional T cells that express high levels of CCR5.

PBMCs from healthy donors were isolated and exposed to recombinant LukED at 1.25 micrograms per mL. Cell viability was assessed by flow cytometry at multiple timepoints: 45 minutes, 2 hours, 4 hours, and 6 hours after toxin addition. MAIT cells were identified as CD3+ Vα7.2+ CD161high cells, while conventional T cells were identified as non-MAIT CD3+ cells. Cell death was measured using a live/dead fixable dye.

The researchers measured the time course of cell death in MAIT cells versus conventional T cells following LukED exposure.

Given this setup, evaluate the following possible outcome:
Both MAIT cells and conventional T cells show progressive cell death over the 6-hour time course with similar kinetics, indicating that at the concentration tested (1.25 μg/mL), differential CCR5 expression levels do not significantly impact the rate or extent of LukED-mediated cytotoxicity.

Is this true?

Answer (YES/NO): NO